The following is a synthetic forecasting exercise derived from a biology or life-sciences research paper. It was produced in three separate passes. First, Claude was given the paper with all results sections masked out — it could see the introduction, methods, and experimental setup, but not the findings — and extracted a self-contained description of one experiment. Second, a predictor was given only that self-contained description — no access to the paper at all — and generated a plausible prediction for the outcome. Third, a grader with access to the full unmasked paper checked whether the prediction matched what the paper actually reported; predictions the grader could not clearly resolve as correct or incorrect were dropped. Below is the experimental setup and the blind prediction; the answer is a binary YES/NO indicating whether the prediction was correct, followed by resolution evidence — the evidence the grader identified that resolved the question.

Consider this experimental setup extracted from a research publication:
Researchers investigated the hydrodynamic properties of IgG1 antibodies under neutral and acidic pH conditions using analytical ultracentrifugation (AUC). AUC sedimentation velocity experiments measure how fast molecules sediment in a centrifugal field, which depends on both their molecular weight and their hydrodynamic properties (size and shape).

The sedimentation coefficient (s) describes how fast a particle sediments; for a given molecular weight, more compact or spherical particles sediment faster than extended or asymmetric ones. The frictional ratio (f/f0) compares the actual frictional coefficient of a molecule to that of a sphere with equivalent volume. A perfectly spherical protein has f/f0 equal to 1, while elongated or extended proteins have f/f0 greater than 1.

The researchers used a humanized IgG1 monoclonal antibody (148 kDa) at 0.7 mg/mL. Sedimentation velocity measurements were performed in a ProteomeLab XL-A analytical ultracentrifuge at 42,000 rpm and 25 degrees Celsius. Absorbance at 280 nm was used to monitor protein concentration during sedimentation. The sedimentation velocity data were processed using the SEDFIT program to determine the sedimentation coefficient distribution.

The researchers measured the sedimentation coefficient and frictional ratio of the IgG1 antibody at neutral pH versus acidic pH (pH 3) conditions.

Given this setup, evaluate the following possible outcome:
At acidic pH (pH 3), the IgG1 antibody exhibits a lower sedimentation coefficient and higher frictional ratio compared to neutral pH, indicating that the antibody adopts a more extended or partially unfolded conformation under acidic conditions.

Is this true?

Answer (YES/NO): NO